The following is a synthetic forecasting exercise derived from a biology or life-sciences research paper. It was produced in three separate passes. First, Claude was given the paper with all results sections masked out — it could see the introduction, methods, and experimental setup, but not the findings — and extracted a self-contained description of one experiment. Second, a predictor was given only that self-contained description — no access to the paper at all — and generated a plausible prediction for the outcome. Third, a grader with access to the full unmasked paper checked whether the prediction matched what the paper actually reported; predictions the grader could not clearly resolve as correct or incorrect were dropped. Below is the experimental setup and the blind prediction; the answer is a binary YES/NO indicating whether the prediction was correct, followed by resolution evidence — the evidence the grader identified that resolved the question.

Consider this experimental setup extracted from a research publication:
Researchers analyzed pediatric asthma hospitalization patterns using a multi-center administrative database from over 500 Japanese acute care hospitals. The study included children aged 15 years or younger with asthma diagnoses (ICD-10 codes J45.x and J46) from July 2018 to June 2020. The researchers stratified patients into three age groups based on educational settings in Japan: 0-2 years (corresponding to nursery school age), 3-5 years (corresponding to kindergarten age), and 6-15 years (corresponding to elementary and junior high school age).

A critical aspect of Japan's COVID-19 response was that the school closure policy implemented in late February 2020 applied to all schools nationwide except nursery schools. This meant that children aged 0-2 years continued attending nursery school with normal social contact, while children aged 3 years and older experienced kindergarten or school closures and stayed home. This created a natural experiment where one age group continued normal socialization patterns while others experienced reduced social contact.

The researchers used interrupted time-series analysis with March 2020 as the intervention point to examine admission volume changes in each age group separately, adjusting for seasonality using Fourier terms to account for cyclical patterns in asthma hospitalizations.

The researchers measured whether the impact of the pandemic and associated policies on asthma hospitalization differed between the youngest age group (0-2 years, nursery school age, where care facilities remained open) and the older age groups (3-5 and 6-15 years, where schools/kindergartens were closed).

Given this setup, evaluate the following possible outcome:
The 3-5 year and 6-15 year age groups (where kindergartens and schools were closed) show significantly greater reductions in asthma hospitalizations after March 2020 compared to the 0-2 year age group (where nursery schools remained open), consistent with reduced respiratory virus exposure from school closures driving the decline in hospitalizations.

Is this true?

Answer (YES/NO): NO